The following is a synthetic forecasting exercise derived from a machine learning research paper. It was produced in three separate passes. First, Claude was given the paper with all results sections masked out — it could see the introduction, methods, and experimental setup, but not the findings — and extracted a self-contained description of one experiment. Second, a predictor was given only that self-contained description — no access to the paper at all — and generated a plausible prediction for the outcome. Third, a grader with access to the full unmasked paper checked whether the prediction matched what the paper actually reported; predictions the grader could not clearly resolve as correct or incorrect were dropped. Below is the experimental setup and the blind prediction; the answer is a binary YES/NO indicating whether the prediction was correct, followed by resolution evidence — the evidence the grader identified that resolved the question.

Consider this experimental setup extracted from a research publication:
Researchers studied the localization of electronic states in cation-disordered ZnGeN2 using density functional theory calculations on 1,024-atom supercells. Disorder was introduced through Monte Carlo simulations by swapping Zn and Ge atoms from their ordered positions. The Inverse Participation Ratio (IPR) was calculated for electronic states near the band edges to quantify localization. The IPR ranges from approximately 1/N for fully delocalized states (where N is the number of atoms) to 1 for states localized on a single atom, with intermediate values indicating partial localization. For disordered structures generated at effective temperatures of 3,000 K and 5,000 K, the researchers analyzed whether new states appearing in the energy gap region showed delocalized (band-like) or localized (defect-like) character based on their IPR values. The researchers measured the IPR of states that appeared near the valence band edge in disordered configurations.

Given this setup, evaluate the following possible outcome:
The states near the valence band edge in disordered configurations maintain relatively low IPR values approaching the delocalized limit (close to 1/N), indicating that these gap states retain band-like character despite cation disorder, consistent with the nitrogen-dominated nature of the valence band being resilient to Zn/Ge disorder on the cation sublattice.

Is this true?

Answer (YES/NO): NO